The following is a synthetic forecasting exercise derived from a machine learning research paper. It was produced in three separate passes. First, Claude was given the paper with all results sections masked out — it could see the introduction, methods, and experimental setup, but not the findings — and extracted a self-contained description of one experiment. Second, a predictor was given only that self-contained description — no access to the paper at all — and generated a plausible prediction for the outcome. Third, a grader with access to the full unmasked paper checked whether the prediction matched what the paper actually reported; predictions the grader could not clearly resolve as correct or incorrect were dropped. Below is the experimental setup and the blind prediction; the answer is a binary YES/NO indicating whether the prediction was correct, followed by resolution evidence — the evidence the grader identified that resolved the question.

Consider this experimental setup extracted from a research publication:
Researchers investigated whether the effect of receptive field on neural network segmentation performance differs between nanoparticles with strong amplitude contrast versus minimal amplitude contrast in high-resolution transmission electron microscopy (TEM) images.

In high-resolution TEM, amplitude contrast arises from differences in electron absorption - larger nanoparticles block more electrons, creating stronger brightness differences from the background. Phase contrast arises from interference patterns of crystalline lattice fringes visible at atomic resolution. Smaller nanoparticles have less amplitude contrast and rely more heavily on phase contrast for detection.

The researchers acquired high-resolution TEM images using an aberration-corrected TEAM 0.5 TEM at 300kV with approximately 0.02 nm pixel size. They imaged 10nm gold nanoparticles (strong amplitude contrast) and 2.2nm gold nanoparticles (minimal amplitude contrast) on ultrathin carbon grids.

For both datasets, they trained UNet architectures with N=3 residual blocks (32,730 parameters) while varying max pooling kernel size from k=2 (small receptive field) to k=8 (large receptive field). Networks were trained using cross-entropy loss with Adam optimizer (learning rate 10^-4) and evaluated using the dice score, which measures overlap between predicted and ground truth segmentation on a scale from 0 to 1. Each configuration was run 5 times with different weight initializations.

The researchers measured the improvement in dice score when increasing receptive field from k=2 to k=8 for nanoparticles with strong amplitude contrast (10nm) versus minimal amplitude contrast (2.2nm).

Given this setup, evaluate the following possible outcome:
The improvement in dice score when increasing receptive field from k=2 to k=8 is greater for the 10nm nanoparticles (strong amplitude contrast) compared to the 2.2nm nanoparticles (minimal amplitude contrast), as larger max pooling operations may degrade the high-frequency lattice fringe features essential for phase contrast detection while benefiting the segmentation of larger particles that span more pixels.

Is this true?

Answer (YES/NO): NO